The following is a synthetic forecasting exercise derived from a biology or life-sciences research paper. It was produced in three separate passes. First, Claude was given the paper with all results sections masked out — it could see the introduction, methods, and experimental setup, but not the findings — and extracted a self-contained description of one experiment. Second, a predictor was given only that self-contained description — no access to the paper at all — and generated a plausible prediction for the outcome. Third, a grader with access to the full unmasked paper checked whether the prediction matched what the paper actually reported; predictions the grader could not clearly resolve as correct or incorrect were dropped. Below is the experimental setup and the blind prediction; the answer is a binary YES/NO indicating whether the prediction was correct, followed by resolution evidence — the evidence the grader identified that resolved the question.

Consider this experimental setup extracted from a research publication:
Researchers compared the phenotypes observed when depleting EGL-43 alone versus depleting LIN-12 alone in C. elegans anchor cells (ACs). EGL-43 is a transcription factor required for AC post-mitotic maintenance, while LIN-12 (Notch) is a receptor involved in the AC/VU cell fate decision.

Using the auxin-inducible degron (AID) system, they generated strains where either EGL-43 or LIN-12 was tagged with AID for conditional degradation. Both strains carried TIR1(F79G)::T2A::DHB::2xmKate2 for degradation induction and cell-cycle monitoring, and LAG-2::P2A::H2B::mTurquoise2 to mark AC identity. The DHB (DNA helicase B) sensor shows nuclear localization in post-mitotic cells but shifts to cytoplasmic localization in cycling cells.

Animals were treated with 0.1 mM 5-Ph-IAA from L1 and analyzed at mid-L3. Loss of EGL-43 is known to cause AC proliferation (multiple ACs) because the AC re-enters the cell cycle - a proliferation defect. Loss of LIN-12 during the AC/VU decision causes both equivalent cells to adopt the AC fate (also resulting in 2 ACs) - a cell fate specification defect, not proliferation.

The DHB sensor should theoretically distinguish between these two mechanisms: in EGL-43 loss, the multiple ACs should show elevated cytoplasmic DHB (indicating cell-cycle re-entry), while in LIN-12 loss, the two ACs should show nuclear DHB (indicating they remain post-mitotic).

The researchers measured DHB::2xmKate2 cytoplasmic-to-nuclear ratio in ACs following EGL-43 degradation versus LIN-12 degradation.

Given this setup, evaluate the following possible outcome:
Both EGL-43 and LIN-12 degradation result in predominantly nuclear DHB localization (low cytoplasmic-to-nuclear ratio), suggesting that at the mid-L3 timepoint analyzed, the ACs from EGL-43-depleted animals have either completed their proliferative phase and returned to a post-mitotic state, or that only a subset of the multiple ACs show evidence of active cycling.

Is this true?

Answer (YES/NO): NO